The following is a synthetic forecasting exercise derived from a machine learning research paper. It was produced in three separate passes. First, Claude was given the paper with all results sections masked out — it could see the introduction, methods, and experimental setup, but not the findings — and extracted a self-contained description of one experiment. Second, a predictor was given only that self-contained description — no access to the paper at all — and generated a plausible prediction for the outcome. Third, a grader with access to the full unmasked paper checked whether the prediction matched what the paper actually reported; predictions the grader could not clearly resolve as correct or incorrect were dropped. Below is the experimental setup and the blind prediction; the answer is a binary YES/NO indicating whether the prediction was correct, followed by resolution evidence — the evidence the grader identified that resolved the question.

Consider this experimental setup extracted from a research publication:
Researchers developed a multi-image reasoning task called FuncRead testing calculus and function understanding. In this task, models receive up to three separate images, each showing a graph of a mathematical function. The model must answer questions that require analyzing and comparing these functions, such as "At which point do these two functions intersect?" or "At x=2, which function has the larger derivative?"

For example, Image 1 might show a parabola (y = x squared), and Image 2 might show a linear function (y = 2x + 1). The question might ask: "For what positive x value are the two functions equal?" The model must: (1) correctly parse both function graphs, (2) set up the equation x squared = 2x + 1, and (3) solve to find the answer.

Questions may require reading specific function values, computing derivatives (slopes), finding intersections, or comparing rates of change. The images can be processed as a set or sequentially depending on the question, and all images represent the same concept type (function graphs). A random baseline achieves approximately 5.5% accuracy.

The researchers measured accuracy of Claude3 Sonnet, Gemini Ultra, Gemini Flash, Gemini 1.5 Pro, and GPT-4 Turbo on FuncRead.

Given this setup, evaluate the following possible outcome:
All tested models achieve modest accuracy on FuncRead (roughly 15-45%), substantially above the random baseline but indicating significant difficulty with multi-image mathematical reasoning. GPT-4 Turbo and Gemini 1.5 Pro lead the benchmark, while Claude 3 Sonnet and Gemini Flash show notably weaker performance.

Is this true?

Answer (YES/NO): NO